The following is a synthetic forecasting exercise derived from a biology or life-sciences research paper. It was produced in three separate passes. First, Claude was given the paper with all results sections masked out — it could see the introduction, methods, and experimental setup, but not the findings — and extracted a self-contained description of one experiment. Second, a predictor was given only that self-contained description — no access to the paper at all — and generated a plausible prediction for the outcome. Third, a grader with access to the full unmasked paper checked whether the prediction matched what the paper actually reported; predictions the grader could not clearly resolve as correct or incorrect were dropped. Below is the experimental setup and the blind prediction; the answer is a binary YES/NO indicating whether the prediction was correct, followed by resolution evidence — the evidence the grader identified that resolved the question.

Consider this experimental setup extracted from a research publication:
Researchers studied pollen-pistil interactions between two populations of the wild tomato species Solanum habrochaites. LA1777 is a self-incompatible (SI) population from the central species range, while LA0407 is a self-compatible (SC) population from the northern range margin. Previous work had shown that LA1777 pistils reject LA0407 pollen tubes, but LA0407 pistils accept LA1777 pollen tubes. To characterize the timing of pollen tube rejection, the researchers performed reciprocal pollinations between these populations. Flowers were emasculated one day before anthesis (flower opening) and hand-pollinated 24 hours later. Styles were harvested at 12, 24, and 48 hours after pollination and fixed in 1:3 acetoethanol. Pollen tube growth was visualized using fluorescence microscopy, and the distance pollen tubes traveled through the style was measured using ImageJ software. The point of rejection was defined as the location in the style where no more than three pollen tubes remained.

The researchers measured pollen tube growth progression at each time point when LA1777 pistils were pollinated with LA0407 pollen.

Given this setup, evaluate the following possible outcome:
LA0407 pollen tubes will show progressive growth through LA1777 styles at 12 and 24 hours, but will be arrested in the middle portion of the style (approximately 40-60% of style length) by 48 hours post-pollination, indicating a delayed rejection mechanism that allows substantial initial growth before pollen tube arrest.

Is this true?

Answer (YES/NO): NO